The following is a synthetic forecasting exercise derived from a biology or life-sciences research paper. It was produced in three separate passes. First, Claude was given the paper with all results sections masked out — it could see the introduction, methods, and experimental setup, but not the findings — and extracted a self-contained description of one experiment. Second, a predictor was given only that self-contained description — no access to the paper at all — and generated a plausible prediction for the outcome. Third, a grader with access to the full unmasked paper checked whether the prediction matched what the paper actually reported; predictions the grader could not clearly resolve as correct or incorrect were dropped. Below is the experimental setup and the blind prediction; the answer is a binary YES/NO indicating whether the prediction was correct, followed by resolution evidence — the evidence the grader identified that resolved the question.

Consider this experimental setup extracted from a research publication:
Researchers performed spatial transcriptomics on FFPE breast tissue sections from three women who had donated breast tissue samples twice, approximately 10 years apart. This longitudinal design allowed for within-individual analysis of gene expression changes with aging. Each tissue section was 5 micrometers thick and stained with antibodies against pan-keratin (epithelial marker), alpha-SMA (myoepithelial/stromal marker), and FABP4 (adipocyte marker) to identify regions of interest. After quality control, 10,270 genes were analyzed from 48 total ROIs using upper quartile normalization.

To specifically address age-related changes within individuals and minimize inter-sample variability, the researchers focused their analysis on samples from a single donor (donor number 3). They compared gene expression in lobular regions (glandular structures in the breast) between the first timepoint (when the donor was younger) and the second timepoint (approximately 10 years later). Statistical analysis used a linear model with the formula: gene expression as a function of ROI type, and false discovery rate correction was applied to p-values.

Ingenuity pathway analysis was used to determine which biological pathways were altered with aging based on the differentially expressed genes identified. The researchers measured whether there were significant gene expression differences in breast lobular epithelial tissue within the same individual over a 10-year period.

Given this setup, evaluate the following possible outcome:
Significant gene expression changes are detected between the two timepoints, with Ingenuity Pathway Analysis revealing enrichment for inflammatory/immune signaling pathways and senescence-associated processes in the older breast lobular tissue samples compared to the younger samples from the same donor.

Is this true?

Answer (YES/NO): NO